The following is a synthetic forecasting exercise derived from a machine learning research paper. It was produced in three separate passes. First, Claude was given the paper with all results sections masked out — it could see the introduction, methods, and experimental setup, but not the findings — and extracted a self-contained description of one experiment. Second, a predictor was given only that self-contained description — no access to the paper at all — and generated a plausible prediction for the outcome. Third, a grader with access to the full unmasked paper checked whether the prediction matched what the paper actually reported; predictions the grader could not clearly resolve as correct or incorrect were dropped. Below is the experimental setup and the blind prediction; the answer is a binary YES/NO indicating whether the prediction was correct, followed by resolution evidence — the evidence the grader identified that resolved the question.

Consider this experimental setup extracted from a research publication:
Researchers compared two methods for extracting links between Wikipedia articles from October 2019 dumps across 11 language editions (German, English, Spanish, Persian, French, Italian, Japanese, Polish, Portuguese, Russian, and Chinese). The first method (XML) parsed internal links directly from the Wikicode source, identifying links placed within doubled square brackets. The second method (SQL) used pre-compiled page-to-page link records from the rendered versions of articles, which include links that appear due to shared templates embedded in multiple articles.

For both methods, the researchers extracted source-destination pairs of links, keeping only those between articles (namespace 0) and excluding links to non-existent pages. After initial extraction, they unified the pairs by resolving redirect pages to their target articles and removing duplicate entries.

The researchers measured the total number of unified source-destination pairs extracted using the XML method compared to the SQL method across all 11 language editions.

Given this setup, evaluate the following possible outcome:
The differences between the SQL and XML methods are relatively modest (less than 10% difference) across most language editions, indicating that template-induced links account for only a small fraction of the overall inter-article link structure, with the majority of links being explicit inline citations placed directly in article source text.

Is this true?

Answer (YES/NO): NO